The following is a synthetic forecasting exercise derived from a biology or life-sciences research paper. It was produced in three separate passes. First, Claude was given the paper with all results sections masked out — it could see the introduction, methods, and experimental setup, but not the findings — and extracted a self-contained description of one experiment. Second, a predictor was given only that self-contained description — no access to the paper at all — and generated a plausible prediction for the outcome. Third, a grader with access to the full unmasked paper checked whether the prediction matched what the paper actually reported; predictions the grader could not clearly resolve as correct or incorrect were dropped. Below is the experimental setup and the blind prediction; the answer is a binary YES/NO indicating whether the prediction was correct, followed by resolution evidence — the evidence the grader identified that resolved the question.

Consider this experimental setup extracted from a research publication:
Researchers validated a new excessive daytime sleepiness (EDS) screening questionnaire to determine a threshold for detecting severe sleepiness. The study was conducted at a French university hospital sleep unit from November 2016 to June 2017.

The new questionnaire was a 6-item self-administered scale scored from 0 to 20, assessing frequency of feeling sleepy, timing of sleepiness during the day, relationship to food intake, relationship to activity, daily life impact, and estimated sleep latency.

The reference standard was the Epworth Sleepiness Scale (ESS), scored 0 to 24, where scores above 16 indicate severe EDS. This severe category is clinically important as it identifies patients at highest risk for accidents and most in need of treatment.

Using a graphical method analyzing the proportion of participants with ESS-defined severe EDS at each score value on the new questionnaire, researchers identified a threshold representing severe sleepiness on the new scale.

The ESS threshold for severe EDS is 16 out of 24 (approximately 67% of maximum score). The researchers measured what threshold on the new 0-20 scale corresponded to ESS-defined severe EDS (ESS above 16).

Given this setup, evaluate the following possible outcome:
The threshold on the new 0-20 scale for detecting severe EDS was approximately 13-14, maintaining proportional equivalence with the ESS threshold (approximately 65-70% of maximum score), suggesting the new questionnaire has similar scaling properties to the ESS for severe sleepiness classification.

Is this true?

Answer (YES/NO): NO